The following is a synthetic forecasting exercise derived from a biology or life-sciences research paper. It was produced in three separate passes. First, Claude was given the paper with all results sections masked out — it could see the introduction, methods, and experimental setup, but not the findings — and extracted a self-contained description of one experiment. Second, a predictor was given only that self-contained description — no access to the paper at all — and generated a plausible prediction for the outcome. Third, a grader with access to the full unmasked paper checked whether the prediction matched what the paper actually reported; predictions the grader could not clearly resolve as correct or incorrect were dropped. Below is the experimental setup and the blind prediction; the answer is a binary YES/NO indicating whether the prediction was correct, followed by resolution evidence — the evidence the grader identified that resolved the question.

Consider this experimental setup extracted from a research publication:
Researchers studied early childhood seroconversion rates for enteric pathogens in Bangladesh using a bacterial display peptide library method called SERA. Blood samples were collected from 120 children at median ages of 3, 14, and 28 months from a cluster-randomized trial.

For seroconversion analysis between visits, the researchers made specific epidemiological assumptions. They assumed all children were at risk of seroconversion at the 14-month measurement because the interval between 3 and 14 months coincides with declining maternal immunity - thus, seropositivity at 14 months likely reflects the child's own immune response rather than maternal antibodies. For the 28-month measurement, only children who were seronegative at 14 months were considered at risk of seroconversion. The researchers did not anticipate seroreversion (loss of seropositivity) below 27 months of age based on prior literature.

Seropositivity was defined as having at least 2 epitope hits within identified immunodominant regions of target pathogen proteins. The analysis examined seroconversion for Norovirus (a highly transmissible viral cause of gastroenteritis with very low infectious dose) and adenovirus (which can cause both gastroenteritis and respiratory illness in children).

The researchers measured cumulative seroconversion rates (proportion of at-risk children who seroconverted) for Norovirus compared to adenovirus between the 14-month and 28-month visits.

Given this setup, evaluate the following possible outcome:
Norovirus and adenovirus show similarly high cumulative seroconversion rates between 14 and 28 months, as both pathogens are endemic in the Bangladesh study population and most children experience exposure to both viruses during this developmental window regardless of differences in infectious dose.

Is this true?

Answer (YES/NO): YES